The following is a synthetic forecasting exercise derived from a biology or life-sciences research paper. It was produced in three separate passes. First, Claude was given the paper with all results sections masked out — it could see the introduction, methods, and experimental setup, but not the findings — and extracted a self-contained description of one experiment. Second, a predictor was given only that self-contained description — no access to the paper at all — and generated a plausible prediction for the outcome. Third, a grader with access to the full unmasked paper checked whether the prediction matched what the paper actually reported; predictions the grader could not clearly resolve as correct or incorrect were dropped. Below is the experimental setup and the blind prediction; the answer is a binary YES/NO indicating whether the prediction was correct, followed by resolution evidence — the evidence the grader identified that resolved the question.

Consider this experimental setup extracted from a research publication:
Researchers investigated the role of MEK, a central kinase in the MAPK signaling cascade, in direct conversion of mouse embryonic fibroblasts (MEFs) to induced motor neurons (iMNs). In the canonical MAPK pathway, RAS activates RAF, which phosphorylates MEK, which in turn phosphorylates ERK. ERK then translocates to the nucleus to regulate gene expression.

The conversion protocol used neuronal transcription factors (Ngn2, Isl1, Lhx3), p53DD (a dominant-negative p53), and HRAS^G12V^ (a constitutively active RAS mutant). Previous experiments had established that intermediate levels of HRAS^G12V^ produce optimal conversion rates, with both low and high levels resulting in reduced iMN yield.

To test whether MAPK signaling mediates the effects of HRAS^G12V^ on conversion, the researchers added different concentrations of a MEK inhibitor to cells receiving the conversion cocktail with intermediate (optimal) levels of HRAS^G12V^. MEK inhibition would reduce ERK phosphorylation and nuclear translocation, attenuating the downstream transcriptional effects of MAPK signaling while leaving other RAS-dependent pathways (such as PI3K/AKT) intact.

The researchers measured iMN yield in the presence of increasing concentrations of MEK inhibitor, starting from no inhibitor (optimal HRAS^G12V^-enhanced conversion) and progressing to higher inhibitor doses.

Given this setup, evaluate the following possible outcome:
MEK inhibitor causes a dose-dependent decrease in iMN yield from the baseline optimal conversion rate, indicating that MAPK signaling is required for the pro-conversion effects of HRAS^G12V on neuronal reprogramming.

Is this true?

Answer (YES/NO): YES